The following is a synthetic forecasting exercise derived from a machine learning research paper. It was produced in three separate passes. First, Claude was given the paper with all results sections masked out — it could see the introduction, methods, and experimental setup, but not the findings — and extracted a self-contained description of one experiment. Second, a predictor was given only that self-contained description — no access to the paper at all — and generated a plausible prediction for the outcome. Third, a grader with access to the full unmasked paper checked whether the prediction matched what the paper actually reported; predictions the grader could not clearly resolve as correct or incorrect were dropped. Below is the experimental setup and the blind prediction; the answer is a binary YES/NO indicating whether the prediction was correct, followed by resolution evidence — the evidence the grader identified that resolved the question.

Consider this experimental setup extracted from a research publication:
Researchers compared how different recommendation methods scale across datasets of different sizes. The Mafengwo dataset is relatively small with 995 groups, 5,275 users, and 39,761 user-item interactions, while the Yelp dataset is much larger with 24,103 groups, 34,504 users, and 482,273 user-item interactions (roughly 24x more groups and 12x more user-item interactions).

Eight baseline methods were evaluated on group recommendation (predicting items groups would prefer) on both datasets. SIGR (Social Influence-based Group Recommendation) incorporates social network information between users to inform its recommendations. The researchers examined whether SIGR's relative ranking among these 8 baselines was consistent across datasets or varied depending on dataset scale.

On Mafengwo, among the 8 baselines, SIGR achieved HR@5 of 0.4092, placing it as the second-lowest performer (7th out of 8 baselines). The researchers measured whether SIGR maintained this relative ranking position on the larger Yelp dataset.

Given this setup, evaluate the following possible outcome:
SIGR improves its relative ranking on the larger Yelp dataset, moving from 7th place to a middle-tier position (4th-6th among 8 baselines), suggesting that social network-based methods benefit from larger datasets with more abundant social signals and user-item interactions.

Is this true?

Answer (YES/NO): NO